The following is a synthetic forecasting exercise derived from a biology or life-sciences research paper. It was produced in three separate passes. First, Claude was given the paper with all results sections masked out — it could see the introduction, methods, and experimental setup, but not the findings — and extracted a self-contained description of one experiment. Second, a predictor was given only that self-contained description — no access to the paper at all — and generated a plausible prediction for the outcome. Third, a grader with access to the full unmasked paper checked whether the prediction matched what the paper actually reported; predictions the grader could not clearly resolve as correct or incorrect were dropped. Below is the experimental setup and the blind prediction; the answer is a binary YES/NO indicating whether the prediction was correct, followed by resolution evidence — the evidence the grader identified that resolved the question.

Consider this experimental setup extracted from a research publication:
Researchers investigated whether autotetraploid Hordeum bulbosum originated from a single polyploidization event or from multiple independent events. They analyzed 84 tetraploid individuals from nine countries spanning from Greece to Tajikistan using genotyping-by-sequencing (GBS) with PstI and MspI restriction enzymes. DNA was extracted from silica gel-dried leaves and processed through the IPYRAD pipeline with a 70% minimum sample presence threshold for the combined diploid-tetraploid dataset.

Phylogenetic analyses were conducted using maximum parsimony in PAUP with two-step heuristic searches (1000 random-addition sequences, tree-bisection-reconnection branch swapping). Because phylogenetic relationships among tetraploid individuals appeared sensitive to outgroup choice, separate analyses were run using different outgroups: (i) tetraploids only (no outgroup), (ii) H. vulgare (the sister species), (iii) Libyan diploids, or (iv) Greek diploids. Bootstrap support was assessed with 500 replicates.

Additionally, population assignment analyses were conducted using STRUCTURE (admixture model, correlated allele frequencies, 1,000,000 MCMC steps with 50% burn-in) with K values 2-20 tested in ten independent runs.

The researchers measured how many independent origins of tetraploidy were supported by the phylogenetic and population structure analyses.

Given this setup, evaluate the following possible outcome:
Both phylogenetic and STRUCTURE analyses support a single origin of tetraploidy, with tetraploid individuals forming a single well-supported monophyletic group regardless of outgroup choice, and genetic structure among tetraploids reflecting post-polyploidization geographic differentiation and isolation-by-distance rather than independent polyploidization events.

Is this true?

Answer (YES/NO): NO